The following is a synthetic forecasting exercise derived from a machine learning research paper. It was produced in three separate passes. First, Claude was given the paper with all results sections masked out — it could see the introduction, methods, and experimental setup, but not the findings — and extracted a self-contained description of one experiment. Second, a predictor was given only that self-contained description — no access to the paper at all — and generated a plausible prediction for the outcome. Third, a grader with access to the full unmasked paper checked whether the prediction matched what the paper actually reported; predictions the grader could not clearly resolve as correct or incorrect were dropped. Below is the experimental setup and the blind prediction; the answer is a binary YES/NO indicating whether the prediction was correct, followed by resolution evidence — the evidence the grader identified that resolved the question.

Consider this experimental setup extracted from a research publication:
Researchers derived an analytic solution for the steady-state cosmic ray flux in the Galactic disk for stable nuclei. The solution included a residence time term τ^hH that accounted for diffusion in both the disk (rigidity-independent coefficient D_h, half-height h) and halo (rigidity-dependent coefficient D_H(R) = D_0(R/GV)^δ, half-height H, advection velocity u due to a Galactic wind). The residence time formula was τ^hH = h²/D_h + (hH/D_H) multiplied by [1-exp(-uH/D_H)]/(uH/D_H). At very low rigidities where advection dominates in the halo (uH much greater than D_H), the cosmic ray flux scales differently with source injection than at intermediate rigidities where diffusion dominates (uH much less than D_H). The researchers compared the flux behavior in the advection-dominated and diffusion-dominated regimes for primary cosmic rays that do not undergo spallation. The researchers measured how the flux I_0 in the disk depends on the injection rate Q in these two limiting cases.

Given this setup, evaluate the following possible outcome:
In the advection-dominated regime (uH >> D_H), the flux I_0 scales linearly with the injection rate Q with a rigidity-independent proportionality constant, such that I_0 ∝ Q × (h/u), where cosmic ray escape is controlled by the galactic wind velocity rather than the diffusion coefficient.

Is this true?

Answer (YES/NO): NO